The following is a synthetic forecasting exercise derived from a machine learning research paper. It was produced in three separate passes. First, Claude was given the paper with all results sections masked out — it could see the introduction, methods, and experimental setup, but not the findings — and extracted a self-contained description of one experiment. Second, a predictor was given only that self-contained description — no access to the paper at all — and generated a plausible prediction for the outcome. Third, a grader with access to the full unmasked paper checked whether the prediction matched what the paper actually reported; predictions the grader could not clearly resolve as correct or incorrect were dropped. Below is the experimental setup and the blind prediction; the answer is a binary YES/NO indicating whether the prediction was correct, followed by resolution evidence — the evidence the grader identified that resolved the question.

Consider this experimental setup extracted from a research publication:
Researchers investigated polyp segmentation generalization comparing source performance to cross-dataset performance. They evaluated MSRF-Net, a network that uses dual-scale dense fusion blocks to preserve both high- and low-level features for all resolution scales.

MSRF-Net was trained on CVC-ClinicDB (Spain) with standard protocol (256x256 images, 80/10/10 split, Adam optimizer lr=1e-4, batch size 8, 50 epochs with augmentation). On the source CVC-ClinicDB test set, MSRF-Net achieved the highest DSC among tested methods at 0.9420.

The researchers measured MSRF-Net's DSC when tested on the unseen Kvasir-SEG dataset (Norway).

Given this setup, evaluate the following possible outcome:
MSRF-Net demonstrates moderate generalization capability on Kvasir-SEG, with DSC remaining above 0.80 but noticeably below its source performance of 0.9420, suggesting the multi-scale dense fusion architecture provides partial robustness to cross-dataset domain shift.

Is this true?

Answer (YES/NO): NO